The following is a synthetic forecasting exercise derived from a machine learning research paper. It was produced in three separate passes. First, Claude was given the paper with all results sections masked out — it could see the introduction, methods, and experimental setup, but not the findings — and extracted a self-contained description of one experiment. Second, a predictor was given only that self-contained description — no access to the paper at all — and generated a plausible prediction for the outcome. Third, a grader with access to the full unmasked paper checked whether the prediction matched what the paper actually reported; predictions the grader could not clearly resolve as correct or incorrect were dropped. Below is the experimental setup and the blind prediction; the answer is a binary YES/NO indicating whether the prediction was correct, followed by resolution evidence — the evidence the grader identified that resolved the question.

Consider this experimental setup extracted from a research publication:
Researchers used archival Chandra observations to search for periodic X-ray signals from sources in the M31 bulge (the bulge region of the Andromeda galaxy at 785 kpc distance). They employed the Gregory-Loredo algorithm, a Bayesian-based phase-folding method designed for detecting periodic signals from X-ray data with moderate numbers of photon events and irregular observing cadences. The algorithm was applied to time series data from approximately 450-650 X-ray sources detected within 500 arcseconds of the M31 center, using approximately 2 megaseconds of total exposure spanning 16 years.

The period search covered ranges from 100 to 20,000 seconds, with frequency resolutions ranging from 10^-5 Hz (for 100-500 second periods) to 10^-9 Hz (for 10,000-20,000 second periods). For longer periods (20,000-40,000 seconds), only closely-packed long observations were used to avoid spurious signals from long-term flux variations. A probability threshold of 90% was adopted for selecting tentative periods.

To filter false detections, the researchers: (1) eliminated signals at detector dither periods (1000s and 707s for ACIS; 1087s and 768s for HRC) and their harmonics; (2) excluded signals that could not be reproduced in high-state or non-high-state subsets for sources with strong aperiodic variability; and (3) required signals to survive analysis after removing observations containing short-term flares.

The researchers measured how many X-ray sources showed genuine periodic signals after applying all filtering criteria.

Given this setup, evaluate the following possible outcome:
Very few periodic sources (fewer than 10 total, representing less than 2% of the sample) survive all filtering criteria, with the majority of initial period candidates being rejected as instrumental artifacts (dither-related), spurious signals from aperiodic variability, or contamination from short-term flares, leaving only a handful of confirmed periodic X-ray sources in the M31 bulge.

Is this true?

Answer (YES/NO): YES